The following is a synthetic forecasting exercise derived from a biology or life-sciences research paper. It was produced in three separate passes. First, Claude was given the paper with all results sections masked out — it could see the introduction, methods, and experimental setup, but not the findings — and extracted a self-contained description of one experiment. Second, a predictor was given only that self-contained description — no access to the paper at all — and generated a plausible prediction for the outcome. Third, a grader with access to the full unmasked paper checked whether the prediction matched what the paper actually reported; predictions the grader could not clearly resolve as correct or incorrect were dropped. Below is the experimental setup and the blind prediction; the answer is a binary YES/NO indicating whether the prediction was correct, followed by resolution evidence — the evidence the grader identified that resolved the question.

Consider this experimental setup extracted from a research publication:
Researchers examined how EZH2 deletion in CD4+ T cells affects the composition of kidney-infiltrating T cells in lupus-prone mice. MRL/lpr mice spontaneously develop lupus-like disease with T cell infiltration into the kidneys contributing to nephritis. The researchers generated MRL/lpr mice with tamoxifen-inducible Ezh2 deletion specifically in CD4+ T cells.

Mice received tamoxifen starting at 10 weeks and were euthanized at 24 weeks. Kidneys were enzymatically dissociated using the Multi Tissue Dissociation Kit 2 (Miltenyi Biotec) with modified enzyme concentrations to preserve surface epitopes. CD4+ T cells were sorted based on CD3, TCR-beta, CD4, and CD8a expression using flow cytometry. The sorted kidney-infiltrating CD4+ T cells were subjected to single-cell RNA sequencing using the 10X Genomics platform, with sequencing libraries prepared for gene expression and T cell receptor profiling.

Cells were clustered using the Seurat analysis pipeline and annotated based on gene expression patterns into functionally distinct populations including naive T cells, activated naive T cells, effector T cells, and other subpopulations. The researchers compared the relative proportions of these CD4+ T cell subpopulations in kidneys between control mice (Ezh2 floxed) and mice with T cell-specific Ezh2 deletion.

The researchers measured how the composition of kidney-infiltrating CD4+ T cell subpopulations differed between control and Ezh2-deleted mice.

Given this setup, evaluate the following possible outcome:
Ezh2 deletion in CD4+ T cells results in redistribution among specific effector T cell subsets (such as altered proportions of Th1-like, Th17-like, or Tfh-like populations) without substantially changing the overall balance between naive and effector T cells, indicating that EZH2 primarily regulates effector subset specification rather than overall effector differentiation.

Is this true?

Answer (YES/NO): NO